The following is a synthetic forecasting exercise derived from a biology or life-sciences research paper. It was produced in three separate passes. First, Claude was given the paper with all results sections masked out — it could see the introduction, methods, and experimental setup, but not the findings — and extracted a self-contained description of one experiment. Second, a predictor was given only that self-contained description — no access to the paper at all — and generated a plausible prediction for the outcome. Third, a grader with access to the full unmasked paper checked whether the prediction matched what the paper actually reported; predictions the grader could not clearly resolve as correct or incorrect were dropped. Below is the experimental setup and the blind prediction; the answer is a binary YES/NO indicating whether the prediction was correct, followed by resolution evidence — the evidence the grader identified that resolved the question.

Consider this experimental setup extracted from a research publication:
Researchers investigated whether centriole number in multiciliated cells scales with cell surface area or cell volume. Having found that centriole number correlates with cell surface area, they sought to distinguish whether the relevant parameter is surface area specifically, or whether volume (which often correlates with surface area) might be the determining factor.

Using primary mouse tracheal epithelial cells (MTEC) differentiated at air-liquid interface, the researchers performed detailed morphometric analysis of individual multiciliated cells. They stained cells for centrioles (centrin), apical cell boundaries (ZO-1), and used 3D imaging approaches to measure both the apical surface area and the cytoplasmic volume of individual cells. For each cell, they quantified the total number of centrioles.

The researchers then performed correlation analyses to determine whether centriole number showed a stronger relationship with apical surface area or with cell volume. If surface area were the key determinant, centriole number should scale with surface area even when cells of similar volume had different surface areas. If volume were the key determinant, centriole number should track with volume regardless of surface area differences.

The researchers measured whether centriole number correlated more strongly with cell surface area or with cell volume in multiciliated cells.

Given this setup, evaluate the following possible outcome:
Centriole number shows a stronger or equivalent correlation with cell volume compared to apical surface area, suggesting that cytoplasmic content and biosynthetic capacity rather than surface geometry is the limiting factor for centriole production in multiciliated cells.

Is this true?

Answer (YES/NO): NO